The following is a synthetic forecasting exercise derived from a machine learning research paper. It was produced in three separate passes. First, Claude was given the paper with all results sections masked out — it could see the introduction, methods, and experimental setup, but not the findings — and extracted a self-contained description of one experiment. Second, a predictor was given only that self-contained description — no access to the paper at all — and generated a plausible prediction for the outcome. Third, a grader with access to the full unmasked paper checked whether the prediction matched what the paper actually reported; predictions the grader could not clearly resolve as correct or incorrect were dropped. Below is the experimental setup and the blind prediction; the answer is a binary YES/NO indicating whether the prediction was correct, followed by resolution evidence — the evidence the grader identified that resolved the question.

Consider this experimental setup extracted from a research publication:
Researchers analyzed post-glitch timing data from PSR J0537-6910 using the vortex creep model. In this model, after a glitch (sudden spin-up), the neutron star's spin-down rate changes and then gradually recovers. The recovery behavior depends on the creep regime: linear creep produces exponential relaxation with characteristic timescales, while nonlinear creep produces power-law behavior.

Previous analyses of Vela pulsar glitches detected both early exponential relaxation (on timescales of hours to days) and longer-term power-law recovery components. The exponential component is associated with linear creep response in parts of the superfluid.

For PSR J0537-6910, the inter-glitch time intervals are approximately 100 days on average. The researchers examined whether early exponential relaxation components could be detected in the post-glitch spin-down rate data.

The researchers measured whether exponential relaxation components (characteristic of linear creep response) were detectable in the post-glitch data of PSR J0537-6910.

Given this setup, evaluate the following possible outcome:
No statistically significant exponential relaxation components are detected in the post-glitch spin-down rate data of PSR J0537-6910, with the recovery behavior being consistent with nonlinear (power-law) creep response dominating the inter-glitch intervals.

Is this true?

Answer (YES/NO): NO